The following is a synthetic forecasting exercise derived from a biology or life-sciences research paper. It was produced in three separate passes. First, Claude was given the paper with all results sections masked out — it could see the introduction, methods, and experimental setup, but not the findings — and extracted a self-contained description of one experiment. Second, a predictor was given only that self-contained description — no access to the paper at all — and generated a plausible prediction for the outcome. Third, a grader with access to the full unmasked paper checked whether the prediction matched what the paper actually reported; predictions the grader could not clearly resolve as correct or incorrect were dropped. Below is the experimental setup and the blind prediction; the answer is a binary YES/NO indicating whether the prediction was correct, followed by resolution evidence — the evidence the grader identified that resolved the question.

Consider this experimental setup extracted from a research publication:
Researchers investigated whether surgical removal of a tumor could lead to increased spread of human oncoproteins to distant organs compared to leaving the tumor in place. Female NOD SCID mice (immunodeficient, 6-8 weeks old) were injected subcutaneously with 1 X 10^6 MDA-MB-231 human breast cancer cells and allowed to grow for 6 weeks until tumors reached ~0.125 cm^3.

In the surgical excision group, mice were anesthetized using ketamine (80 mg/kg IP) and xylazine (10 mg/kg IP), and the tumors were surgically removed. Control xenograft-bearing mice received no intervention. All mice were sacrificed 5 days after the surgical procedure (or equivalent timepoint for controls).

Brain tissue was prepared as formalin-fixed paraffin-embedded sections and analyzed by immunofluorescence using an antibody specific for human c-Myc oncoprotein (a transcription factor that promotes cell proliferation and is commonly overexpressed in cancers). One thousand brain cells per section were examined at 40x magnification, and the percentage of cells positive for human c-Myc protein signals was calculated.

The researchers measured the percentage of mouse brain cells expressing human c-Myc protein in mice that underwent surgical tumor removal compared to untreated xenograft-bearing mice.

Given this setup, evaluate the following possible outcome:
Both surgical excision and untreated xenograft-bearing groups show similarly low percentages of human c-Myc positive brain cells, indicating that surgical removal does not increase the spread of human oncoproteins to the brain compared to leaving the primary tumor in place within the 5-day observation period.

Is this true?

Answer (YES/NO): YES